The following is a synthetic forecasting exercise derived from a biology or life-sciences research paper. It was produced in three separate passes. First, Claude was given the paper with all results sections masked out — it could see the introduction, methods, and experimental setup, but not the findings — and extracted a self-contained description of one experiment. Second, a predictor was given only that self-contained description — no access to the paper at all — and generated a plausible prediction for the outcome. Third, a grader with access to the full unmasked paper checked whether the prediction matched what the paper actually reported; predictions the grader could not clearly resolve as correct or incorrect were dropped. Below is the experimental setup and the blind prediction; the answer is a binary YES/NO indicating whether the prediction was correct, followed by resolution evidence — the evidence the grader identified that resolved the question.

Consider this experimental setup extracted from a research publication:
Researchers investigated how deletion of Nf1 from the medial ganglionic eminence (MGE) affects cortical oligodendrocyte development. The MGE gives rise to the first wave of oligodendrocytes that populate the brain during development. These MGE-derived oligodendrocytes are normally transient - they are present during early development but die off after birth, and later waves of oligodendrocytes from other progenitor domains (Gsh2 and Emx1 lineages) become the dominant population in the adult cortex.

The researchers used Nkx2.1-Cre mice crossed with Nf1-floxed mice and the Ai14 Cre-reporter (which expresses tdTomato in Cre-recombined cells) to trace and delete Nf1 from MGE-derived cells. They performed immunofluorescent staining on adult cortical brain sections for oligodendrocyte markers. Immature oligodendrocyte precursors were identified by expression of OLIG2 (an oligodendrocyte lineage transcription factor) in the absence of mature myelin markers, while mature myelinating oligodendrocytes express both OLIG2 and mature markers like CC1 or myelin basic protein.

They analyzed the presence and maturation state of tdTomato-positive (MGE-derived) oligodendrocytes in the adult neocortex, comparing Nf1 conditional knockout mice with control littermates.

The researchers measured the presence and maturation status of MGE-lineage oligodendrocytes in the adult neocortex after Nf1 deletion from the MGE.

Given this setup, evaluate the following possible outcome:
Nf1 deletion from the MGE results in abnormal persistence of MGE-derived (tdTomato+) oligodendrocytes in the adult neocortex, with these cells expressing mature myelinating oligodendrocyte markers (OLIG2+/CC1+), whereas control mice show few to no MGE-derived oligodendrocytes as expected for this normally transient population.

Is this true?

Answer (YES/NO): NO